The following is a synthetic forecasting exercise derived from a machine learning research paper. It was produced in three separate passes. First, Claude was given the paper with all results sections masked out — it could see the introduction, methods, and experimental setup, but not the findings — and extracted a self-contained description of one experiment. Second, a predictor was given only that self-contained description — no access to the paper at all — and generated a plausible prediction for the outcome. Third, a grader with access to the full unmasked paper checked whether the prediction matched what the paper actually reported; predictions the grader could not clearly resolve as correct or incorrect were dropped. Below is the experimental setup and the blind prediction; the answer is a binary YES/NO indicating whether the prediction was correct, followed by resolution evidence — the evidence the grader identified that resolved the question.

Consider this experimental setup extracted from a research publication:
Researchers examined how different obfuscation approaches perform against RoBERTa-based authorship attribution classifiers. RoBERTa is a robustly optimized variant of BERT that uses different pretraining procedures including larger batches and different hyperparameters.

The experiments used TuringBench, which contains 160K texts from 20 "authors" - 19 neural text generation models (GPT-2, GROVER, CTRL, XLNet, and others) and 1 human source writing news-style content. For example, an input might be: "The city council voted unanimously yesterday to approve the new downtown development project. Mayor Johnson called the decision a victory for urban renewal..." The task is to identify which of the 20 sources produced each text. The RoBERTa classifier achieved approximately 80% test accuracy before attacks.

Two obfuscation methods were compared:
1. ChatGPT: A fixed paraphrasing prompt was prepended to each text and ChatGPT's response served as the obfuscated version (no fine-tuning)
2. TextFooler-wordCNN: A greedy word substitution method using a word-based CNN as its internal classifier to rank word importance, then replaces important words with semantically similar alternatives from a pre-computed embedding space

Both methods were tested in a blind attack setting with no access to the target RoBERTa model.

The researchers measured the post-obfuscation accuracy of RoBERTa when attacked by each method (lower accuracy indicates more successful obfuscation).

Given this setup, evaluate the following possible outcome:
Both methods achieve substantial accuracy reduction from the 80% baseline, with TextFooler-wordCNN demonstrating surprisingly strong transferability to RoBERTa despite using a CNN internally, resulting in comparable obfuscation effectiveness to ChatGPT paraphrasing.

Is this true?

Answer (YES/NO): NO